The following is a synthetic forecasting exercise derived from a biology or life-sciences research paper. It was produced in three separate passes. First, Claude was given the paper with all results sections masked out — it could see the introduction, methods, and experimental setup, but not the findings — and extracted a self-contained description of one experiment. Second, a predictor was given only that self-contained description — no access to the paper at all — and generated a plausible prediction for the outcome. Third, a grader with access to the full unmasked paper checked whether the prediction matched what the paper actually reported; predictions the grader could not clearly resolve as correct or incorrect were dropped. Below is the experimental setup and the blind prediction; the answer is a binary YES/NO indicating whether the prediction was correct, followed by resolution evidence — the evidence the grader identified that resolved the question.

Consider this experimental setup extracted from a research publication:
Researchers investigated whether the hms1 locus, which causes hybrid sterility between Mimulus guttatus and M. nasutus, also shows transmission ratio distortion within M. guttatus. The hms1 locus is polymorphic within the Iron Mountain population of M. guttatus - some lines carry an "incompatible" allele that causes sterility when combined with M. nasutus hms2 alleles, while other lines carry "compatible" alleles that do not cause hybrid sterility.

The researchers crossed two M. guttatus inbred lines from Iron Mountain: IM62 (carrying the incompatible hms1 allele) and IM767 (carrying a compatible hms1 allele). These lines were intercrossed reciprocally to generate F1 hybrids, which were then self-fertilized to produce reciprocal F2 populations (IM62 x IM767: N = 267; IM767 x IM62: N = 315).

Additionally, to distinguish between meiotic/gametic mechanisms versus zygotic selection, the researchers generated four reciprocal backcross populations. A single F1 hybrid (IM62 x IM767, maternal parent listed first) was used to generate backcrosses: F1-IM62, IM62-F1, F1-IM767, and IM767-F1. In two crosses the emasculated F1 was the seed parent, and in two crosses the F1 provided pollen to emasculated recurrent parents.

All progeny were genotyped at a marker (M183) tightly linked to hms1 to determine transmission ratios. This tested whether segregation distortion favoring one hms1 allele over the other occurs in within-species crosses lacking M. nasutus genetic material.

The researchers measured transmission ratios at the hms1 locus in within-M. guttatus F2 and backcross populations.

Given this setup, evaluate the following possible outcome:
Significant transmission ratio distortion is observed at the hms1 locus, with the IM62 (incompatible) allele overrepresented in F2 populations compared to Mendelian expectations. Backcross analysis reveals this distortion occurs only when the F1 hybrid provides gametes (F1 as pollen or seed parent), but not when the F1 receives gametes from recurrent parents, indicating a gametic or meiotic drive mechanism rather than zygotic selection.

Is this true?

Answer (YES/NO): NO